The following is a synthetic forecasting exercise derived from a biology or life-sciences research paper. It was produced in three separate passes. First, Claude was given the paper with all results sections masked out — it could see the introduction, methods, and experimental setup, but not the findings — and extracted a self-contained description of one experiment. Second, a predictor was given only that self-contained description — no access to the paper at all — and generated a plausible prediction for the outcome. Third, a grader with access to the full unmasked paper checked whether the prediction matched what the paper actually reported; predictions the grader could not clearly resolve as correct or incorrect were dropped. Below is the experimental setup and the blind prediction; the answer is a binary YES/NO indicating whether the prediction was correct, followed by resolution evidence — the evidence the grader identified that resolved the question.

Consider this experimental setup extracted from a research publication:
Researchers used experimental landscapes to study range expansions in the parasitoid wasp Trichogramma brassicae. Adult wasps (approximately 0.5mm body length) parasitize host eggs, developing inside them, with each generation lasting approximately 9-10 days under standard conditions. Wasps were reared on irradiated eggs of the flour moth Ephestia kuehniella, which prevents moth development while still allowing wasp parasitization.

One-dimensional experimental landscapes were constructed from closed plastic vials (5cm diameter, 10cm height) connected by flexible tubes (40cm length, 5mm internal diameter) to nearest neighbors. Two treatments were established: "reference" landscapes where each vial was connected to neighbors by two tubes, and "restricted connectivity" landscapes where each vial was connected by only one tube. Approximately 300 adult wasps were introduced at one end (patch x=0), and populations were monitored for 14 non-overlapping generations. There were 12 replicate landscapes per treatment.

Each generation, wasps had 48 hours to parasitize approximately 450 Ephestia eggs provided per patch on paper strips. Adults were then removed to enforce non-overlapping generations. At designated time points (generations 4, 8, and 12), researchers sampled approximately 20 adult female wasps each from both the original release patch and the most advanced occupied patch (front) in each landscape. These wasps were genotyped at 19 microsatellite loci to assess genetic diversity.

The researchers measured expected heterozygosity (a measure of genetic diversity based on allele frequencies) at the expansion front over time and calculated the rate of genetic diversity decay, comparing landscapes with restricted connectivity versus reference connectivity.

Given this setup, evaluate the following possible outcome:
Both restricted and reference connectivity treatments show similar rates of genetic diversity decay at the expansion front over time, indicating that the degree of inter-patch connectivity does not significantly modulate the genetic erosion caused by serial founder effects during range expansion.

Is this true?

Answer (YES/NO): NO